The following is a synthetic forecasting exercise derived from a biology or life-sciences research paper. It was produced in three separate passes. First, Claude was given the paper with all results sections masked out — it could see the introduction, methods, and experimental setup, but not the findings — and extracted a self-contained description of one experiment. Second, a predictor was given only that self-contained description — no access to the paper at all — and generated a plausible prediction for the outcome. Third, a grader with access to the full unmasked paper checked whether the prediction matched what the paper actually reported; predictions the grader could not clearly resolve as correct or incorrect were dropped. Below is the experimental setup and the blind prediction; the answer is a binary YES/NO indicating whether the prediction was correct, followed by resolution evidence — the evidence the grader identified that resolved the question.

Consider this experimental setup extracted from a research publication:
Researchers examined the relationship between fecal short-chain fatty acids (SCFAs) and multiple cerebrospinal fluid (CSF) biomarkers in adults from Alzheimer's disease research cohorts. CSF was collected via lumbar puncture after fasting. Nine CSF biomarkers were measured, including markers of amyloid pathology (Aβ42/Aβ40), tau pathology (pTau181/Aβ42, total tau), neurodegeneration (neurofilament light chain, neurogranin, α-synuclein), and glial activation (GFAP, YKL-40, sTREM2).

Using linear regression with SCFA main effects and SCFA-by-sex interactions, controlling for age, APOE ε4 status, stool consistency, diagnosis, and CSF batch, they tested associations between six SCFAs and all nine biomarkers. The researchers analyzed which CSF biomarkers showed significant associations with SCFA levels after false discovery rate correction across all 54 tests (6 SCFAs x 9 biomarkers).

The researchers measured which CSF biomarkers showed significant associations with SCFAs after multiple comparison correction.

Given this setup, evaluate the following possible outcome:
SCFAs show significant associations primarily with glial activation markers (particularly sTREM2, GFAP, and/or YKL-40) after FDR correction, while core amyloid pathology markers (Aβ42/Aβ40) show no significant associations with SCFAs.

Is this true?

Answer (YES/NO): NO